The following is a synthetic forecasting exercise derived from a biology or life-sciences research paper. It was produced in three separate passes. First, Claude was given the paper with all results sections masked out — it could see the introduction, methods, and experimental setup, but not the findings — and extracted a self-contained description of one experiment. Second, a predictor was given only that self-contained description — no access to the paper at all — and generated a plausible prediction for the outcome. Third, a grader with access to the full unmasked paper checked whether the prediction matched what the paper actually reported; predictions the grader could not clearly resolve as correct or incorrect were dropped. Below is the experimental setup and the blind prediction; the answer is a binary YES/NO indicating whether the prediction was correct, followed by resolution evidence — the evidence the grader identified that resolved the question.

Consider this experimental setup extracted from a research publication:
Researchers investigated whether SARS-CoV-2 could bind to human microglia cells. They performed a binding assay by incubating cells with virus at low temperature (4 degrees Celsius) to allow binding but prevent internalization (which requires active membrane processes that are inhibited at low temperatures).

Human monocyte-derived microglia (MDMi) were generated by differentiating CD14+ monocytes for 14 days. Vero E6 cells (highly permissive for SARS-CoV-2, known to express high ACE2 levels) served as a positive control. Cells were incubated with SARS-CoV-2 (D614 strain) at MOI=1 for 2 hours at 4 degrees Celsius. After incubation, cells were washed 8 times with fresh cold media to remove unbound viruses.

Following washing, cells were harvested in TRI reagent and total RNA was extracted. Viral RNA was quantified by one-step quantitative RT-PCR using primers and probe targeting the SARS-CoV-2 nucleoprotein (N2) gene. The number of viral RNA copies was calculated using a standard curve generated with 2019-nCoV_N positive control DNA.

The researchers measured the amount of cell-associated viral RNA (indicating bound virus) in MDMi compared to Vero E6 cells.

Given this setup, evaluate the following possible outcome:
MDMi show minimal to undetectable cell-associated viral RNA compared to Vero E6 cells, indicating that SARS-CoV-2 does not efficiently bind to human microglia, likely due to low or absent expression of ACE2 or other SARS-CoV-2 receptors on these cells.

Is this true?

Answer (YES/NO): NO